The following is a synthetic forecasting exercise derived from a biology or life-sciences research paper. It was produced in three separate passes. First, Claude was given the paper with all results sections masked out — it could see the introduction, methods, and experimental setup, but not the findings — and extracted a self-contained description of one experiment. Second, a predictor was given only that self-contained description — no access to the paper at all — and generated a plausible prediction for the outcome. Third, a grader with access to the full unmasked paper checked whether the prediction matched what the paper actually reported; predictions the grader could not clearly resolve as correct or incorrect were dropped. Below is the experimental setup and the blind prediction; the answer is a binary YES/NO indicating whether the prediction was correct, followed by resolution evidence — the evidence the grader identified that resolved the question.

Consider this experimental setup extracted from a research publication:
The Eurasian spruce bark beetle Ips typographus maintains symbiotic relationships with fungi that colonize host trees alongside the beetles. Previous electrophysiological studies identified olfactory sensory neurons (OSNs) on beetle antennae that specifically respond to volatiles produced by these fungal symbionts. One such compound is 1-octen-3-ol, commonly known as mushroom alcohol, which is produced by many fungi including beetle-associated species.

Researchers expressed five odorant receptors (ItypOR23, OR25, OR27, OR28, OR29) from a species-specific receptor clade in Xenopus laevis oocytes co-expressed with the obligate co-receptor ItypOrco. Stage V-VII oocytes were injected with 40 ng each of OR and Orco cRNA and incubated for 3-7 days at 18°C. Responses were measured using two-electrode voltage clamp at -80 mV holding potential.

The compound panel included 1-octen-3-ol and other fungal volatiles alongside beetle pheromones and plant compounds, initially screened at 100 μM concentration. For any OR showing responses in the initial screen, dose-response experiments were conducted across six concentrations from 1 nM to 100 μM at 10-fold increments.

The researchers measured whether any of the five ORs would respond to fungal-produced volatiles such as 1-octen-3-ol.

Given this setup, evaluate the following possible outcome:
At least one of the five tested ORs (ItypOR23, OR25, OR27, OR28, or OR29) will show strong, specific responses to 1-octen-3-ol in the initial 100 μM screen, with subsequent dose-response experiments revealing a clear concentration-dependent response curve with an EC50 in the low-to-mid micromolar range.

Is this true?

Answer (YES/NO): NO